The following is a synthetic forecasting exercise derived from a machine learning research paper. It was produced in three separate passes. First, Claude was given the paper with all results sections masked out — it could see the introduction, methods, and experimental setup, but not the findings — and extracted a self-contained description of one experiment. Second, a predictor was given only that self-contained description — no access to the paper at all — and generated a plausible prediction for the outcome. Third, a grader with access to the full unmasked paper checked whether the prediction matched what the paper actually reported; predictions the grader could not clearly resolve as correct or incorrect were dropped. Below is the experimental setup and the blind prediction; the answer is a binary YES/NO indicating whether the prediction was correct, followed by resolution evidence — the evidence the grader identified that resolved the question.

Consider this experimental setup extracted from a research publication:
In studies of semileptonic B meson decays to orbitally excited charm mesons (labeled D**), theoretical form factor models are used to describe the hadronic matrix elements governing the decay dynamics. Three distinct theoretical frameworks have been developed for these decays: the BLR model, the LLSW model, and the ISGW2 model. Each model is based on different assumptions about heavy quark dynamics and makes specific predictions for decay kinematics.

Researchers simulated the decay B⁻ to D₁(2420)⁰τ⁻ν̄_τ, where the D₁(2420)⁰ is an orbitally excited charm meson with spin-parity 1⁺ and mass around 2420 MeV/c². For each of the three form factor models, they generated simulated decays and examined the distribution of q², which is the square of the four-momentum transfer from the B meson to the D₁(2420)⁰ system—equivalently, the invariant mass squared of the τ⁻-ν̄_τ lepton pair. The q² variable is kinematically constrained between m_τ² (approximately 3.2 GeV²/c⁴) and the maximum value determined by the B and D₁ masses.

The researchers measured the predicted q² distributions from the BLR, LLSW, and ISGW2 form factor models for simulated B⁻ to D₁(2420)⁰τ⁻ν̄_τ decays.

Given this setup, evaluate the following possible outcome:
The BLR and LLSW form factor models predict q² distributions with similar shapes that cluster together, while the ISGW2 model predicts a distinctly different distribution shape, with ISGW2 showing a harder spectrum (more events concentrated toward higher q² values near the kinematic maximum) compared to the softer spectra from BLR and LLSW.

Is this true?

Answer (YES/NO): NO